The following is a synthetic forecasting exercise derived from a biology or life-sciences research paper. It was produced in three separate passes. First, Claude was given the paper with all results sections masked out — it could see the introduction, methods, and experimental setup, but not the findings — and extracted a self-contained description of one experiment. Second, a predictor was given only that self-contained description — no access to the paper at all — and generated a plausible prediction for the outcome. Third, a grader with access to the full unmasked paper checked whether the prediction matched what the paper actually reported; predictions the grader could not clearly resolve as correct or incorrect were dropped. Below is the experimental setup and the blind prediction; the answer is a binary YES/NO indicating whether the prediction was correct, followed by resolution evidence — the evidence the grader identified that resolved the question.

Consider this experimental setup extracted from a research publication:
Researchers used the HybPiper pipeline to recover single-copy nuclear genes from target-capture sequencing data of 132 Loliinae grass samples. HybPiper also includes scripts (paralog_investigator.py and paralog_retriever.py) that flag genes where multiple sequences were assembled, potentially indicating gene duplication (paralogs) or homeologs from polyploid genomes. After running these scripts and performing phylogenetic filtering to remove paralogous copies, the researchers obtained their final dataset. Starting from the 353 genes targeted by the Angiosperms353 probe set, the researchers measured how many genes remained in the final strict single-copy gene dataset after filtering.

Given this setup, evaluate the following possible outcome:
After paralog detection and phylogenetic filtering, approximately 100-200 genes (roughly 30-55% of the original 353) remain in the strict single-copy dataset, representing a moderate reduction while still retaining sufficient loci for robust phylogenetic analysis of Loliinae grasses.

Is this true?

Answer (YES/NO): NO